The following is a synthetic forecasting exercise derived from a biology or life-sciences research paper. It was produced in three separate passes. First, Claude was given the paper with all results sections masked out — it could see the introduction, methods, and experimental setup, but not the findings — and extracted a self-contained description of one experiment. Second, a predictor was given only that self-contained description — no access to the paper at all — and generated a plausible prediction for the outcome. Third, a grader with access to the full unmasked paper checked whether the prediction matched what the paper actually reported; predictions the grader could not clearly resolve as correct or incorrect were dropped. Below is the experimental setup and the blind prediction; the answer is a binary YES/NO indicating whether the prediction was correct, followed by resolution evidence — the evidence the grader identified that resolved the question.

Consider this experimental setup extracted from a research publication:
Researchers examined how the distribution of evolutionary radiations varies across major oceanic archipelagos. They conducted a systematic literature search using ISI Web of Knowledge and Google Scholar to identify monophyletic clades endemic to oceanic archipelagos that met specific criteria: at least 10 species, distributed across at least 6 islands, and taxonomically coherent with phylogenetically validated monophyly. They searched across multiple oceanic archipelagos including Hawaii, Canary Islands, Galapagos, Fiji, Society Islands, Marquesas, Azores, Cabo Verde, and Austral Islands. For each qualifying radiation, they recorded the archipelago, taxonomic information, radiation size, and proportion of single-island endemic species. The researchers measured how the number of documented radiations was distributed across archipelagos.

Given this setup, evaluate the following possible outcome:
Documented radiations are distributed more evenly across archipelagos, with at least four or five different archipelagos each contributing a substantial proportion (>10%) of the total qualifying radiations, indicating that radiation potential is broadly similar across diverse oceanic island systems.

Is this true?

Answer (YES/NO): NO